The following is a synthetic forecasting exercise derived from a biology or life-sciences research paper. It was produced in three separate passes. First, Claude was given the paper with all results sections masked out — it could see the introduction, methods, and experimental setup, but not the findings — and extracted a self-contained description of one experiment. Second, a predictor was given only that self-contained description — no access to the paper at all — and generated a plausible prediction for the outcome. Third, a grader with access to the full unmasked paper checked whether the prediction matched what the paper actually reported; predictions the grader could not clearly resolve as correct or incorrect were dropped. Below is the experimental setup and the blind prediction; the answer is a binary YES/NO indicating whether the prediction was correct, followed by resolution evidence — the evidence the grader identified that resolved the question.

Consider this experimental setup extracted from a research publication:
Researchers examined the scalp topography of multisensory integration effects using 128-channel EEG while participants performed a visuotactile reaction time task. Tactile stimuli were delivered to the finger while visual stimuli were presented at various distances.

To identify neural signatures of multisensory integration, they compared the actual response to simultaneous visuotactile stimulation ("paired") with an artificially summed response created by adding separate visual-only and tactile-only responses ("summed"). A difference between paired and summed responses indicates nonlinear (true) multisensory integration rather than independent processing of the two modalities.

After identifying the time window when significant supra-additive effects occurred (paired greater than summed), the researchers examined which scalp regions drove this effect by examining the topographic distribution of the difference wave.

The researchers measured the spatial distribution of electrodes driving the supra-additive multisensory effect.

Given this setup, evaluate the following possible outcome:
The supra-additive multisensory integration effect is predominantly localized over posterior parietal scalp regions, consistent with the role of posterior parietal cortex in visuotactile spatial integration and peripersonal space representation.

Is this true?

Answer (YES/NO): NO